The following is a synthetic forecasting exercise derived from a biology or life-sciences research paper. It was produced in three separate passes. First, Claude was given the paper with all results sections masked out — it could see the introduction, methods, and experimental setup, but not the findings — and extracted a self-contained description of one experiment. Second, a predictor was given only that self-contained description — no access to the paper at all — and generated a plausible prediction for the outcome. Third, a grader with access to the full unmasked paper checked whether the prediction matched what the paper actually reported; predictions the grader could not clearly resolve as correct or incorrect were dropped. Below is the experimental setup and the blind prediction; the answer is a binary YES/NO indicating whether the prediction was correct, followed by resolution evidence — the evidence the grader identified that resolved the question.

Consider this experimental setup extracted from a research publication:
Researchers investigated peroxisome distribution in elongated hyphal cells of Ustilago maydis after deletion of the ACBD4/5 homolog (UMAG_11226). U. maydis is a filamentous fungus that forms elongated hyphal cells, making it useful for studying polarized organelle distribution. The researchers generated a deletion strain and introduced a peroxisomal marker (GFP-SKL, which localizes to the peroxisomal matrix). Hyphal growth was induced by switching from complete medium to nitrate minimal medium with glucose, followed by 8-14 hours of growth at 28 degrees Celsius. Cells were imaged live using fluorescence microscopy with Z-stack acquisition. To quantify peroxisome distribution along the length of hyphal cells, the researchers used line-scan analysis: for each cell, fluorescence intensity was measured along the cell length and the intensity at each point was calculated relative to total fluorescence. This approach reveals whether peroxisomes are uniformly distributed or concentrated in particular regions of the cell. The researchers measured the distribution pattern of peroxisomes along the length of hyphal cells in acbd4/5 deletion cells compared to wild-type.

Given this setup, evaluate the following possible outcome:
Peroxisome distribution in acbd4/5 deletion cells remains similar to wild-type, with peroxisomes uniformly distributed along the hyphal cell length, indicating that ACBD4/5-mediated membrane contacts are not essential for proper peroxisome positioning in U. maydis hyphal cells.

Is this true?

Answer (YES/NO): NO